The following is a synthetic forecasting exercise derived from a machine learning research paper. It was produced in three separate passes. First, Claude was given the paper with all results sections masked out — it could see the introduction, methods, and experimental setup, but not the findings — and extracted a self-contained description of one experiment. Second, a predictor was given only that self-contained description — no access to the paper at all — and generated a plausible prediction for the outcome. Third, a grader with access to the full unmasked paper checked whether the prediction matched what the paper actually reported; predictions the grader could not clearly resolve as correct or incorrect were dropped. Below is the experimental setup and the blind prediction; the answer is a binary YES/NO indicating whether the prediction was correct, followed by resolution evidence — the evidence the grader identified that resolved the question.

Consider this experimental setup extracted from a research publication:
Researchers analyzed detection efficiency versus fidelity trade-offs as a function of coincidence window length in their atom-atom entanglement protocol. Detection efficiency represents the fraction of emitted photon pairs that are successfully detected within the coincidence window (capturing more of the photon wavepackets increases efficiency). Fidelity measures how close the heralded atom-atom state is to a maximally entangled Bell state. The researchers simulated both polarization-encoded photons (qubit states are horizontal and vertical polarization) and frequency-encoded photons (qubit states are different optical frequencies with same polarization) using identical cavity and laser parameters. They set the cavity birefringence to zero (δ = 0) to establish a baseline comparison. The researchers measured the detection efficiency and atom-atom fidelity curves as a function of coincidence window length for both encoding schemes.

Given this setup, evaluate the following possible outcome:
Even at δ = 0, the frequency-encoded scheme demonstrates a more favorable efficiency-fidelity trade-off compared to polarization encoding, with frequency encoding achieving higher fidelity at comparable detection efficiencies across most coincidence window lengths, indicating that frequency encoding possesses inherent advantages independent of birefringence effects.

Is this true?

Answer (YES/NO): NO